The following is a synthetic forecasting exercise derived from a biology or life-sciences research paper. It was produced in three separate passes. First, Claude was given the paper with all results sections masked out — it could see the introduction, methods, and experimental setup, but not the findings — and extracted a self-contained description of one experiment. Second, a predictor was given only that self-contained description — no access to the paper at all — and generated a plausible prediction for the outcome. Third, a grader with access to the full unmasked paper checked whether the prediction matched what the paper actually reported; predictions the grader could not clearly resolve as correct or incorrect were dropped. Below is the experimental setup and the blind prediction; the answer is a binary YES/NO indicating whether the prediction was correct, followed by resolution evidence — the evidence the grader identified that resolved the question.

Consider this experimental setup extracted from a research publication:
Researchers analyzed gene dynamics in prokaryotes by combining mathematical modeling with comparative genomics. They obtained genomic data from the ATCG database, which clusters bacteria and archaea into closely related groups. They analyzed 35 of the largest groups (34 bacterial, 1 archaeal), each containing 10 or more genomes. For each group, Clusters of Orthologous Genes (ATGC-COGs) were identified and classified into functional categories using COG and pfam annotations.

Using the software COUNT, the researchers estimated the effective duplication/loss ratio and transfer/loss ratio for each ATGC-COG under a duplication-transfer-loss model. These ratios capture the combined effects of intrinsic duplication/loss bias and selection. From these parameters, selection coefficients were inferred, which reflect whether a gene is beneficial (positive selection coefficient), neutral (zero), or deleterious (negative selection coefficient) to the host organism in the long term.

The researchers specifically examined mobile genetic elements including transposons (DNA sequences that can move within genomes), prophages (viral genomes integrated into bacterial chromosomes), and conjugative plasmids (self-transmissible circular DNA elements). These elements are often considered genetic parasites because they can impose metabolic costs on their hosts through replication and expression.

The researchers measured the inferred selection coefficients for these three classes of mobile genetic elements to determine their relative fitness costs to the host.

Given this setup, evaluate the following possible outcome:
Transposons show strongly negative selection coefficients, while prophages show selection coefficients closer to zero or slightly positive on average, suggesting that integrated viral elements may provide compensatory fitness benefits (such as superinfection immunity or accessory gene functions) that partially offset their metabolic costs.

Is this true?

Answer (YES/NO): NO